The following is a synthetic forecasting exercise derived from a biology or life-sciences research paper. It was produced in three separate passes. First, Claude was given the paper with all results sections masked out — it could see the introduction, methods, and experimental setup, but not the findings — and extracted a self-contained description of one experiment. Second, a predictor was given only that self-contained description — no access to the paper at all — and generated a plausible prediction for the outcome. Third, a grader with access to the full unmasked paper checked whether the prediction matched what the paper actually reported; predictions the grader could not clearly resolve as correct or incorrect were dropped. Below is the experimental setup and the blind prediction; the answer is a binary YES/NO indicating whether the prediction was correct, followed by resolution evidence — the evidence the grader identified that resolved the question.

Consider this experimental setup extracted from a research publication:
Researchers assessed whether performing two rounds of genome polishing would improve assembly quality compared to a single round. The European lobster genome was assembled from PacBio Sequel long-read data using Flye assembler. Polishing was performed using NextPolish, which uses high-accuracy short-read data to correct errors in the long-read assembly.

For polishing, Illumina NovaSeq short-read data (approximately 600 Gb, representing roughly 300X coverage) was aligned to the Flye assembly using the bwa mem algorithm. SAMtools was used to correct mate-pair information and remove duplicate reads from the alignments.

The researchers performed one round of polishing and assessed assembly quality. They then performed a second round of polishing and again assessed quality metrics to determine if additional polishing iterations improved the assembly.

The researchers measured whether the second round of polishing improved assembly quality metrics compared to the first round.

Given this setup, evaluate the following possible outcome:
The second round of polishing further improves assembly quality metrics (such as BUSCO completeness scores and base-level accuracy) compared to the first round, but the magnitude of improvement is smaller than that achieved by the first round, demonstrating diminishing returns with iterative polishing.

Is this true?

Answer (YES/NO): NO